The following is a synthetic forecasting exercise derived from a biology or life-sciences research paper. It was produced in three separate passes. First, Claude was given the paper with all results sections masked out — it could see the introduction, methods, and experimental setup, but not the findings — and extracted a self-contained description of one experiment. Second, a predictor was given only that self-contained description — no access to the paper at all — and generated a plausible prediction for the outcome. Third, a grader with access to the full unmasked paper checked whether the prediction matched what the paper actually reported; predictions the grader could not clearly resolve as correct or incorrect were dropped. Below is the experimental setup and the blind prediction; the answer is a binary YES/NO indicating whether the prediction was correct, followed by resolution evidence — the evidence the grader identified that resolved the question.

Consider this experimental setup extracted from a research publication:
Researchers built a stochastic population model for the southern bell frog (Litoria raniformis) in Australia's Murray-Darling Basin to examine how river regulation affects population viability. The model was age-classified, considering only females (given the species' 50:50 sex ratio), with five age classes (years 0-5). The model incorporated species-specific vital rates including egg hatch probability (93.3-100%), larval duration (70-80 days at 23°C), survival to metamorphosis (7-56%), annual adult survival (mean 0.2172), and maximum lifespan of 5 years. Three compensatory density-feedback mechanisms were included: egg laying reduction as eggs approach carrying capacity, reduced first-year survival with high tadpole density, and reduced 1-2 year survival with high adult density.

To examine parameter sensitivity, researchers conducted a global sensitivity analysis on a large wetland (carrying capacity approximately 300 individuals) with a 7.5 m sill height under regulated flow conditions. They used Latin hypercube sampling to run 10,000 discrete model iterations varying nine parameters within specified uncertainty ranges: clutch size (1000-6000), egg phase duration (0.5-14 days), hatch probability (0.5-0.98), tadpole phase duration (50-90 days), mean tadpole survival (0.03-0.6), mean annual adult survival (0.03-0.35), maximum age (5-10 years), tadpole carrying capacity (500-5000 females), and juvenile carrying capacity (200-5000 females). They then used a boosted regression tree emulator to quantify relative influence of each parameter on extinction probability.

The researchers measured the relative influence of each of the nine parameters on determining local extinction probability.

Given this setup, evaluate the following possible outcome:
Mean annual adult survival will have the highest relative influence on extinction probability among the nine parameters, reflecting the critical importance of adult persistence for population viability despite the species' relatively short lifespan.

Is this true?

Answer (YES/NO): YES